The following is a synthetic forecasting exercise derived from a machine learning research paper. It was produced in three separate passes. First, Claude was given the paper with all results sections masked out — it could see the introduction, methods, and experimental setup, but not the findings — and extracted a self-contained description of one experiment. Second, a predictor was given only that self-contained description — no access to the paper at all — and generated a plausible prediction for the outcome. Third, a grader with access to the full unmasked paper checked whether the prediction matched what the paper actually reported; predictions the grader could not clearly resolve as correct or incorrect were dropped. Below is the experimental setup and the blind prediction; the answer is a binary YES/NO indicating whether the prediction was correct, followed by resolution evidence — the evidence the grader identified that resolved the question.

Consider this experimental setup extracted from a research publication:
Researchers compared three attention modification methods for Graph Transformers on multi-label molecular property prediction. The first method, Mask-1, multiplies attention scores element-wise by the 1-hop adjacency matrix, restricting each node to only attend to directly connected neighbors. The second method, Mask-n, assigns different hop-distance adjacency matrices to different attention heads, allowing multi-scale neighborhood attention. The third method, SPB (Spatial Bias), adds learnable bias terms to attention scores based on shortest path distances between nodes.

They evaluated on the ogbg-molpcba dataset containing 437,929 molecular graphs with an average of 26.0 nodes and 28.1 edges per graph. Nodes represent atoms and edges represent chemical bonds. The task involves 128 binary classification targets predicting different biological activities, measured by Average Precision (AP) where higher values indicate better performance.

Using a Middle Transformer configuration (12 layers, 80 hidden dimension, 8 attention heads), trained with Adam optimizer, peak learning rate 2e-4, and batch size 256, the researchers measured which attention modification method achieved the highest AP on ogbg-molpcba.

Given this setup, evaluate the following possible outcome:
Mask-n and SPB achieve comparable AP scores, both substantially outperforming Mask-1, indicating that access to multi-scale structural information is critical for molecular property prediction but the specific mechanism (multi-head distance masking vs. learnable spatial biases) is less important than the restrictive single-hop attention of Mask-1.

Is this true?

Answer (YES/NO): NO